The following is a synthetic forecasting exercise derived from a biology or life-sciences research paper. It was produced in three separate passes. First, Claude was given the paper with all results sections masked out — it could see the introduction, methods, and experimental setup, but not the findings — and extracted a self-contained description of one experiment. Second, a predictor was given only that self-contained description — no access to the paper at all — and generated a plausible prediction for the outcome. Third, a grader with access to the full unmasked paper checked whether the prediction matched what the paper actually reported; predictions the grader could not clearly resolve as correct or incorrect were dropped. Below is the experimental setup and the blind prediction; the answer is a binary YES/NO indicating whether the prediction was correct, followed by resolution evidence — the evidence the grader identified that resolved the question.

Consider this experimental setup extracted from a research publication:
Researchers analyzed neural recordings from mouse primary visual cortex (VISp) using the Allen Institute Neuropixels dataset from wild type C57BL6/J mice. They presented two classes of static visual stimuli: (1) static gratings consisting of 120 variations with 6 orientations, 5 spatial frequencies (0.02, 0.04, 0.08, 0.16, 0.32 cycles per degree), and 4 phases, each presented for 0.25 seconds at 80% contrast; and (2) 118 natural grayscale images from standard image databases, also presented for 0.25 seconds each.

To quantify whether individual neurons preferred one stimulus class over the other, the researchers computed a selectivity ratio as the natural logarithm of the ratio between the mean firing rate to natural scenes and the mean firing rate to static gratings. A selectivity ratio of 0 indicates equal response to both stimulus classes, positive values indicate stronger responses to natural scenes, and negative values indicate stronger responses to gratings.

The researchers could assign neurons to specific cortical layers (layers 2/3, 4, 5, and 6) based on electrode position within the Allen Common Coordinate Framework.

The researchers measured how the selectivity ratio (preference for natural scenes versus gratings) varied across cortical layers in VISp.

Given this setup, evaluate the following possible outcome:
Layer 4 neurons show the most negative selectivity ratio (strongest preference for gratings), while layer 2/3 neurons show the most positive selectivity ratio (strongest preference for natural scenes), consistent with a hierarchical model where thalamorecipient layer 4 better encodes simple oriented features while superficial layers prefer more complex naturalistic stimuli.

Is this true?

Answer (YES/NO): NO